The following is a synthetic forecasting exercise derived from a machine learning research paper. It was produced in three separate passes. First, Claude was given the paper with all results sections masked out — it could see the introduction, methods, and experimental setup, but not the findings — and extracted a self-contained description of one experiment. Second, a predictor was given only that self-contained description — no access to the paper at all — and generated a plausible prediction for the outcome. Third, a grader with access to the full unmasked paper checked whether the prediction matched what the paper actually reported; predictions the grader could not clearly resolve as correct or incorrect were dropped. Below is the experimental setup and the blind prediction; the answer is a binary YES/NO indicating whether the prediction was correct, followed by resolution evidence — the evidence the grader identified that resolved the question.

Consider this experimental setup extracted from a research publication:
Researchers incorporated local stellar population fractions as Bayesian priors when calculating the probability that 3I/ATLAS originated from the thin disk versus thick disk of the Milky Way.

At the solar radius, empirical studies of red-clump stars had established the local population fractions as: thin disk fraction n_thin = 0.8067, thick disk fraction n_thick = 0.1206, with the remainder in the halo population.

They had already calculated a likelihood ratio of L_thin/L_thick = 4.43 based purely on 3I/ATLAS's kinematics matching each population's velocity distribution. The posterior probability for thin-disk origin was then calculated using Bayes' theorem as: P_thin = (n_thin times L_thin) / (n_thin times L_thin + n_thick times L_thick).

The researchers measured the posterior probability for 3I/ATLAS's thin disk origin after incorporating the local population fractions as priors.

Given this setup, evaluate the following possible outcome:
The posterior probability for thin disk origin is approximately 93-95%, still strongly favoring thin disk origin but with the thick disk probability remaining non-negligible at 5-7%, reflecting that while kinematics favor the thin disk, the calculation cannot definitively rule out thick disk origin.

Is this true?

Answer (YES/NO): NO